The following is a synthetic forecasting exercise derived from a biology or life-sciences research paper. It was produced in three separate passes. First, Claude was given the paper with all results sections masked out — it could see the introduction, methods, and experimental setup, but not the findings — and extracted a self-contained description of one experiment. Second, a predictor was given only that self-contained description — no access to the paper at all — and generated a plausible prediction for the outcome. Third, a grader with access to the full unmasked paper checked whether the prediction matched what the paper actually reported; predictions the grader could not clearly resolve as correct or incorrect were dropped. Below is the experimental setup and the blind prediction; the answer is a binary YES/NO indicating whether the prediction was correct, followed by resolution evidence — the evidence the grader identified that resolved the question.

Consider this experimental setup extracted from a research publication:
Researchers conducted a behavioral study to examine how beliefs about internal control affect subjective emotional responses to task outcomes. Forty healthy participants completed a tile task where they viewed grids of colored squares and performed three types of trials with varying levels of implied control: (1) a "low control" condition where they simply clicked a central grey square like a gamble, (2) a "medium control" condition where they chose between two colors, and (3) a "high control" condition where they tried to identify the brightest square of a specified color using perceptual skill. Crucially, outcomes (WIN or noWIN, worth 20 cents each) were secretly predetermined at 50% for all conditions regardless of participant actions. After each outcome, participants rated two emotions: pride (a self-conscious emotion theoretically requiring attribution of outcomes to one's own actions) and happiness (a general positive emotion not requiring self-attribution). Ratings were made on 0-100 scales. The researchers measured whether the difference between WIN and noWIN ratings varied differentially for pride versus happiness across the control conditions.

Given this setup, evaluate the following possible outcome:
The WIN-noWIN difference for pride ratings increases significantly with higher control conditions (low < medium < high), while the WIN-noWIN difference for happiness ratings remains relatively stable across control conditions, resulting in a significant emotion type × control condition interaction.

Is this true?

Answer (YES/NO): NO